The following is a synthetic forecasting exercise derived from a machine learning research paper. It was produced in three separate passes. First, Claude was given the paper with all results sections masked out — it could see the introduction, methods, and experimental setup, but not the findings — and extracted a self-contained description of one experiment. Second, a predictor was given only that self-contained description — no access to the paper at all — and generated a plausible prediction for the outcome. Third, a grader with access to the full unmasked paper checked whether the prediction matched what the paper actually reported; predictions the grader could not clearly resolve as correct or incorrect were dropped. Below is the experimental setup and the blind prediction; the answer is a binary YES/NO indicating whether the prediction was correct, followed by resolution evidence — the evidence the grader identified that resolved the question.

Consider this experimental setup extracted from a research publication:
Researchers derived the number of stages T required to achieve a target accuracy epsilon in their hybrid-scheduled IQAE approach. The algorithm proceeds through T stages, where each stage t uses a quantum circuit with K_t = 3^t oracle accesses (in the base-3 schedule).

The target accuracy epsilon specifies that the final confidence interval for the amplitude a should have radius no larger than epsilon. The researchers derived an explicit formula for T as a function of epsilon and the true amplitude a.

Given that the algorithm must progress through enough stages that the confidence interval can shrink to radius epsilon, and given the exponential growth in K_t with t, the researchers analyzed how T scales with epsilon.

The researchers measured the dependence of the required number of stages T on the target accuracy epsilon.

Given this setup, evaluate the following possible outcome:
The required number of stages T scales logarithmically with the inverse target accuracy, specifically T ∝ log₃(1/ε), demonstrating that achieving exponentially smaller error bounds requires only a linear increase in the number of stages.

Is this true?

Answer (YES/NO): YES